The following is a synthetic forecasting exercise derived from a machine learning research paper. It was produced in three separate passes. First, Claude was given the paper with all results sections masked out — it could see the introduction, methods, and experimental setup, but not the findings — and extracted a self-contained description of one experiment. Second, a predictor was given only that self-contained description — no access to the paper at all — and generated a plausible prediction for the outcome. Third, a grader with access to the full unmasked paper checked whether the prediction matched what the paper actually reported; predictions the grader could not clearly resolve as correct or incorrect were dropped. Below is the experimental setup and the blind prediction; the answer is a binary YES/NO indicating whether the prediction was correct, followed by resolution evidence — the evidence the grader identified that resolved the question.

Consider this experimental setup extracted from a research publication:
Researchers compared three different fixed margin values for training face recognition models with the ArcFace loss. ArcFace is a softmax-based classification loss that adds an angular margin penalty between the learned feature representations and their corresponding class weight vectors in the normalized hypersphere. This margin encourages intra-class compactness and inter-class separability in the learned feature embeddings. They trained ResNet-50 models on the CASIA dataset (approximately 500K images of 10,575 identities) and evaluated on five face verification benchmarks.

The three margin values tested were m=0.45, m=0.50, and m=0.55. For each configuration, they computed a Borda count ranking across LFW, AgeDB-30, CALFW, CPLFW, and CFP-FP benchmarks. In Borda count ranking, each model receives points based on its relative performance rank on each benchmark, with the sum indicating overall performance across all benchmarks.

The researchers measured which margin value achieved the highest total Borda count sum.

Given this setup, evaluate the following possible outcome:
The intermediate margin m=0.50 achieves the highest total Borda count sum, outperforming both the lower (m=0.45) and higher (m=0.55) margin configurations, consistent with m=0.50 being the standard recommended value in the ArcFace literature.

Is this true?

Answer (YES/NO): YES